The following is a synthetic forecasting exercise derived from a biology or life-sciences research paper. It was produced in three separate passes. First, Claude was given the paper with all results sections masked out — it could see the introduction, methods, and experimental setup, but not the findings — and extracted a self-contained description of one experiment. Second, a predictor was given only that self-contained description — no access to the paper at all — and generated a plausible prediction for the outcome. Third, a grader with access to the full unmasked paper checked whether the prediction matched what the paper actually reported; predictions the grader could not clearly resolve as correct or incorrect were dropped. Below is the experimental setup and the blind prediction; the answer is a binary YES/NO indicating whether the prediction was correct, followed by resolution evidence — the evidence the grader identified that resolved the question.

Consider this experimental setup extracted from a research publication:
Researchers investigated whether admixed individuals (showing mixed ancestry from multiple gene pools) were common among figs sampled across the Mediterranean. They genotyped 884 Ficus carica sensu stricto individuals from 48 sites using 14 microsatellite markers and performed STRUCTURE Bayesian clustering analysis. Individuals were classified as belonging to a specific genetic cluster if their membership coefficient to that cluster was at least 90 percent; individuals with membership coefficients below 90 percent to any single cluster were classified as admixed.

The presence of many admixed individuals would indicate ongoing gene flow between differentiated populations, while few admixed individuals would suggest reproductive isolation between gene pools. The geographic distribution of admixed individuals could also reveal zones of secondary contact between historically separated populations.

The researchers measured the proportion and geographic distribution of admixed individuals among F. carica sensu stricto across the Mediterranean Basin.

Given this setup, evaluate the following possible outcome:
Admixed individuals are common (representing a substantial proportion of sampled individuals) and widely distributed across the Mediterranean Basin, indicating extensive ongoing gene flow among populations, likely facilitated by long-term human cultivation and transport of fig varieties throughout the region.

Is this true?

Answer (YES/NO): NO